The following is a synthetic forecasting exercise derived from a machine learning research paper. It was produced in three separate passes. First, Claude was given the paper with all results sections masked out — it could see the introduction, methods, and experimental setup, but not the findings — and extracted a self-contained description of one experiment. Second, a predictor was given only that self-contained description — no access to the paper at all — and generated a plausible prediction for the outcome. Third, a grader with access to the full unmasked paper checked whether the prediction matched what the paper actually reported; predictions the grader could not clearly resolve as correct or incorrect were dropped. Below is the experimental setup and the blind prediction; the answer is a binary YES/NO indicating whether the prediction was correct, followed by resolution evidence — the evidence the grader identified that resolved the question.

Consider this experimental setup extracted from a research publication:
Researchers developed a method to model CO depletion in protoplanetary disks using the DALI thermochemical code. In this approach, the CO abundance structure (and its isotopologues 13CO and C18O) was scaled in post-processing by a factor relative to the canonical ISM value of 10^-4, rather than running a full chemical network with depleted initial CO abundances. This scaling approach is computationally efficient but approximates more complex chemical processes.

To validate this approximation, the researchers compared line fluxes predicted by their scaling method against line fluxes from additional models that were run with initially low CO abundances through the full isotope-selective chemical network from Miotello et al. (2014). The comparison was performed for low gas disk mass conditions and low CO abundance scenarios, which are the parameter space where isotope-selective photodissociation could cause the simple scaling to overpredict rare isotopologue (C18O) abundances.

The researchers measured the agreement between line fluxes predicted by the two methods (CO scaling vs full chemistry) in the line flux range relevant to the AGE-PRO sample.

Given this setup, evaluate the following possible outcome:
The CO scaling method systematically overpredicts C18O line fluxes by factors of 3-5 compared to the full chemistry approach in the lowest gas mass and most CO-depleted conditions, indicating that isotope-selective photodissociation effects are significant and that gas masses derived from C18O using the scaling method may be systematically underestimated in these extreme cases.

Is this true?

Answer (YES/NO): NO